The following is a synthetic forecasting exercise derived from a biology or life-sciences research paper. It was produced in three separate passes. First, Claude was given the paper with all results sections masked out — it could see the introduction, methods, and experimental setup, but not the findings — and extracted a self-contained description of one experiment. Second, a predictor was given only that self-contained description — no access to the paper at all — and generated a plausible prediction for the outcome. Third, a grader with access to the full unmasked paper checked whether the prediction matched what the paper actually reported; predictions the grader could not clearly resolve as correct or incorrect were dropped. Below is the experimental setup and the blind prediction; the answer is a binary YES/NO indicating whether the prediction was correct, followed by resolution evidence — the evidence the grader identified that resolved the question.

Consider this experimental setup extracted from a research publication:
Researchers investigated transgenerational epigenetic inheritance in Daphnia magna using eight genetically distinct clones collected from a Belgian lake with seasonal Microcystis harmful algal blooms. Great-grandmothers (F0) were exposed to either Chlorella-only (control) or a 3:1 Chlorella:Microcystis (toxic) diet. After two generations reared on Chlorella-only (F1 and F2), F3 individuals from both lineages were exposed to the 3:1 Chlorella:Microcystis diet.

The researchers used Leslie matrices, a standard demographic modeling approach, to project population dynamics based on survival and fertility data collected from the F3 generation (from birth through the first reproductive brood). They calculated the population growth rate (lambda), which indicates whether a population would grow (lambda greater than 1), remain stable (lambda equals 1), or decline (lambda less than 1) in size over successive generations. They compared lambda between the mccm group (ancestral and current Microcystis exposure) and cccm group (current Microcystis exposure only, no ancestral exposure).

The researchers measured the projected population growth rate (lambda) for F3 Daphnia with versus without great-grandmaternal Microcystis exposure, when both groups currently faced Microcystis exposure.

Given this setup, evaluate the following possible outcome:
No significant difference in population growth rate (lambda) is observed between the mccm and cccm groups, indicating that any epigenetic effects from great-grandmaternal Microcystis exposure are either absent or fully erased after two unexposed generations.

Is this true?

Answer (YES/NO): NO